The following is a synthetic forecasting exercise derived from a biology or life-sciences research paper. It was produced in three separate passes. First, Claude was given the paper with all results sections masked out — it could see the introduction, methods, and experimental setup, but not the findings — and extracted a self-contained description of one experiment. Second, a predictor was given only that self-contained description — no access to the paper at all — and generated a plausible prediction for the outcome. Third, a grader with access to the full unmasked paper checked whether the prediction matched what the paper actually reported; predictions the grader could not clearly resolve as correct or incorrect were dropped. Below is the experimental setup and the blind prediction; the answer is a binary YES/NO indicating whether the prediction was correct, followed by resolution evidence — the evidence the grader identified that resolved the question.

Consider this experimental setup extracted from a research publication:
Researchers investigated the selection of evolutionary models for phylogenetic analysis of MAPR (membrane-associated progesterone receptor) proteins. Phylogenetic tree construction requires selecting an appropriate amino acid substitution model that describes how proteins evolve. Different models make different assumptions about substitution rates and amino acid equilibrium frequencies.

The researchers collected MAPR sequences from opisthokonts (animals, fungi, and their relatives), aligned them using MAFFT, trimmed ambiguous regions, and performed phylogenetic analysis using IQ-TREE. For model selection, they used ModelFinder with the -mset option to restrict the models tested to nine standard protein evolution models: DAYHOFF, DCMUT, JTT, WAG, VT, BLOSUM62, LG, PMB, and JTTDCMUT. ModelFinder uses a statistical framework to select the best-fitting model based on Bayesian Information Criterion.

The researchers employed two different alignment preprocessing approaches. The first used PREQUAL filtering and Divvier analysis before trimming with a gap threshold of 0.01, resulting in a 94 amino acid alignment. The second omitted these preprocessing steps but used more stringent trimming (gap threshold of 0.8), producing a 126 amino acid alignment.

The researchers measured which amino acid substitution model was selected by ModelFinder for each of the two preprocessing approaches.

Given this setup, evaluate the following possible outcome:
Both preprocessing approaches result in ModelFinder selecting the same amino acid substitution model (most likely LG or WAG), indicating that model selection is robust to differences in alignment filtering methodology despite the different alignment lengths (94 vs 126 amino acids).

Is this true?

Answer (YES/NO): YES